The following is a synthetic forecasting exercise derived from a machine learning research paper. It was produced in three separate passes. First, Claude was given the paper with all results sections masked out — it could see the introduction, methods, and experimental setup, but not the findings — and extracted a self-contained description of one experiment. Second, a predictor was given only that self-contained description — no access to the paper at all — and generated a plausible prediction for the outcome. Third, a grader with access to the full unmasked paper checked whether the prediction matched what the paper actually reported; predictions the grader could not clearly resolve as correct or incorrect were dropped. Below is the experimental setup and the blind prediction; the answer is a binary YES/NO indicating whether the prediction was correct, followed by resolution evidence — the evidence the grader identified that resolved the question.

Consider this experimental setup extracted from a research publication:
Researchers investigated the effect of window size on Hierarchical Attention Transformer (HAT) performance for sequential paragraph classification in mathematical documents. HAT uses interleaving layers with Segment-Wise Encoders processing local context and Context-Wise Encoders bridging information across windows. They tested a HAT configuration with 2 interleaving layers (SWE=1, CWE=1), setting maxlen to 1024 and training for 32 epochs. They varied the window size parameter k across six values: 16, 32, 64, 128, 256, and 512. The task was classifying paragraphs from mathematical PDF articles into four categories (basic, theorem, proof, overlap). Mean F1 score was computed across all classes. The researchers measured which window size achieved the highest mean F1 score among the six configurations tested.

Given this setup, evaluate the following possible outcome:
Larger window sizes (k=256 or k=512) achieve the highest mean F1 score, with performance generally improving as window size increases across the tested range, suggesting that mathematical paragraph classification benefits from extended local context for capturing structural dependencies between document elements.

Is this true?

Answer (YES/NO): NO